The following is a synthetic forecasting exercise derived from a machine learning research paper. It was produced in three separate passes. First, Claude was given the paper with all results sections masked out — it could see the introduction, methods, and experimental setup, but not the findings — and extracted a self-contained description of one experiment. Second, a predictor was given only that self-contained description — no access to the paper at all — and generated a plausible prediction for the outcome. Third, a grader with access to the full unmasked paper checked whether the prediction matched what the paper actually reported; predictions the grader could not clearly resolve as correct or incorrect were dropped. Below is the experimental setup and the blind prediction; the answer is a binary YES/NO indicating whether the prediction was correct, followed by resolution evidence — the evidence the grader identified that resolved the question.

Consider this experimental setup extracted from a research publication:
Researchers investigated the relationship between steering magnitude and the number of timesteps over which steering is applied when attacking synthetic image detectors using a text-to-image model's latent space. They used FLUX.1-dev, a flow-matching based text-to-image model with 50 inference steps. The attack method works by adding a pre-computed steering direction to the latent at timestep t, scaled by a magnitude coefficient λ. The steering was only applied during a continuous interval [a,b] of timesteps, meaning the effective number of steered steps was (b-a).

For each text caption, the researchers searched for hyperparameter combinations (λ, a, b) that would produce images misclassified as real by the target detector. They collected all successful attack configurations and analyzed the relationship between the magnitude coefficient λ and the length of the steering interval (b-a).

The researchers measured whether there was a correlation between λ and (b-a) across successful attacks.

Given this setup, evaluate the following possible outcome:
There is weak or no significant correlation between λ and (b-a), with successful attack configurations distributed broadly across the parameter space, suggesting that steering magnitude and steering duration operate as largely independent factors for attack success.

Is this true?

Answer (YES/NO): NO